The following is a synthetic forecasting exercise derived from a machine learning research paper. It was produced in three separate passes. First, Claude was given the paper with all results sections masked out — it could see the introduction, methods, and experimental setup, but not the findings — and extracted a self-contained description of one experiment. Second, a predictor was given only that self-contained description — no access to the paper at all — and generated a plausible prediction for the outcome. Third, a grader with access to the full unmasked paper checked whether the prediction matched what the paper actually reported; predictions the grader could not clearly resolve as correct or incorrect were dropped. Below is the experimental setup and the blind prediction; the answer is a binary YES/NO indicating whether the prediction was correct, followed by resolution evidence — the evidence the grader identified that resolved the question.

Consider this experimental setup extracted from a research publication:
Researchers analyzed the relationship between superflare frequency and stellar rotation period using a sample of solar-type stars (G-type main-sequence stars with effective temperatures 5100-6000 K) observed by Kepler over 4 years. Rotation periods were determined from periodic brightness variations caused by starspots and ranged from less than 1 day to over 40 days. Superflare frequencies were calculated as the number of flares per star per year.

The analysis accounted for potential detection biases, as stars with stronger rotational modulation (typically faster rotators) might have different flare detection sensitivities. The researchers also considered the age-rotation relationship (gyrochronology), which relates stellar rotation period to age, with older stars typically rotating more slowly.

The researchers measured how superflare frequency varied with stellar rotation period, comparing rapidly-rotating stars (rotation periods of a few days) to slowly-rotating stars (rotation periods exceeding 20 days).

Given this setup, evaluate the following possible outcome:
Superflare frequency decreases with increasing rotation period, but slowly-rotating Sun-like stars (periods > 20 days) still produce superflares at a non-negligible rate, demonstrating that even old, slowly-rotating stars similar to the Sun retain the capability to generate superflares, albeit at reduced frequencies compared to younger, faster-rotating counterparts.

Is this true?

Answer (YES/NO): YES